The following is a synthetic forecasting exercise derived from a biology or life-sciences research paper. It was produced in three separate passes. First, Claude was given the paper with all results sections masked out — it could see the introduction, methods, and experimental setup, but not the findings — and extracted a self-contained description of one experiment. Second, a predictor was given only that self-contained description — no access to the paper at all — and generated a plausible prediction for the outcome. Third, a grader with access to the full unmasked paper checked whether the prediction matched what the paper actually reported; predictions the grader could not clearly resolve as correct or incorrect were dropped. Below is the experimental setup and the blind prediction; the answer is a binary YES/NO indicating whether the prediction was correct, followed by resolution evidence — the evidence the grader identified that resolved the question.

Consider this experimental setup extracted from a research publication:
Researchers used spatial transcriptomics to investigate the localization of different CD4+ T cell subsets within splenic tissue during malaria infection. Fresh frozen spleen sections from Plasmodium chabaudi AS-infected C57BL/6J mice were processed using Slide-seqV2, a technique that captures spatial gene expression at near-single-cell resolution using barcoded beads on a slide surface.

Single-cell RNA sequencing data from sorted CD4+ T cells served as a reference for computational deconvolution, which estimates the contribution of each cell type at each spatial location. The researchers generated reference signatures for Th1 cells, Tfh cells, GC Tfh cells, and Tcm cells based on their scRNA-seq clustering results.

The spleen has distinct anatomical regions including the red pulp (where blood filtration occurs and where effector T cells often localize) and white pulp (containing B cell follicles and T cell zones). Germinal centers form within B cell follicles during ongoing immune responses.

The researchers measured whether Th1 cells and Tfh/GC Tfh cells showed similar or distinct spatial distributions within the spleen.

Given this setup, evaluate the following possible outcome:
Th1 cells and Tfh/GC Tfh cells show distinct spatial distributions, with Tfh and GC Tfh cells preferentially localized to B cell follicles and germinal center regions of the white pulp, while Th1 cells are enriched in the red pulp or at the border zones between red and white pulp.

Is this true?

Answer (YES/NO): NO